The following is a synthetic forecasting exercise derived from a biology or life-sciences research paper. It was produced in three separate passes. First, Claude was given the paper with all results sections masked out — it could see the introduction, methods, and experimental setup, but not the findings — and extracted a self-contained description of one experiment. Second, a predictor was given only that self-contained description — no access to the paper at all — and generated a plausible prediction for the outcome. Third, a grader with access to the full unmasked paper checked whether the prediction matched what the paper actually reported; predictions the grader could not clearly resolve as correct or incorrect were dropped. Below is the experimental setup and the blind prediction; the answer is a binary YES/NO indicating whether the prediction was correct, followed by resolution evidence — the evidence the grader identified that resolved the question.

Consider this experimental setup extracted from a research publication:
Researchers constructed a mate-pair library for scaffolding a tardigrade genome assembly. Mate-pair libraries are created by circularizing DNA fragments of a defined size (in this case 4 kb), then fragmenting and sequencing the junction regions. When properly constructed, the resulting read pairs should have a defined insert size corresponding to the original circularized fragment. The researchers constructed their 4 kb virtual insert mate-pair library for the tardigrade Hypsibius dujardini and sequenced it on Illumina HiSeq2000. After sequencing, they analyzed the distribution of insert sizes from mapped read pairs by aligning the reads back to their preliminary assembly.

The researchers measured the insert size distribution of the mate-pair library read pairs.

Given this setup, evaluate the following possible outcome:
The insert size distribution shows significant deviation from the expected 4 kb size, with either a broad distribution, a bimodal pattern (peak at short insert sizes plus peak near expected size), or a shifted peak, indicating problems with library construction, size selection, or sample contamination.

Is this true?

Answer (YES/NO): YES